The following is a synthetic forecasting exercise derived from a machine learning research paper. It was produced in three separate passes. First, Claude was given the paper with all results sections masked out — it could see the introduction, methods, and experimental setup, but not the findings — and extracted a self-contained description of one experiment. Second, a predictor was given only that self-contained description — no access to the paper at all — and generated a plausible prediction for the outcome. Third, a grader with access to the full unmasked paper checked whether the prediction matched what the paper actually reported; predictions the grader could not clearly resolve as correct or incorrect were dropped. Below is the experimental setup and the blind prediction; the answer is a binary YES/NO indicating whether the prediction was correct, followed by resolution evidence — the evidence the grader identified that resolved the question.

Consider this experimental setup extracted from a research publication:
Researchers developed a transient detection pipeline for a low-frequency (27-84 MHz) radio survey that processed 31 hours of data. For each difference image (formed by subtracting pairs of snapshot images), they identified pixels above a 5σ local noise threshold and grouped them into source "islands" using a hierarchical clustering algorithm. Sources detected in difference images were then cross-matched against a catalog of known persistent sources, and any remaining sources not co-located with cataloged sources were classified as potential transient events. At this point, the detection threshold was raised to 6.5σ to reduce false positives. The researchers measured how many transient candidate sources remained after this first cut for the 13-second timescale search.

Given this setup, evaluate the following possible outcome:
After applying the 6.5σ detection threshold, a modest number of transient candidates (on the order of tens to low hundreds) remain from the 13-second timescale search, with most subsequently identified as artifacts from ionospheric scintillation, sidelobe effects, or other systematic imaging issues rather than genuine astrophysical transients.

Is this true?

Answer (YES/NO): NO